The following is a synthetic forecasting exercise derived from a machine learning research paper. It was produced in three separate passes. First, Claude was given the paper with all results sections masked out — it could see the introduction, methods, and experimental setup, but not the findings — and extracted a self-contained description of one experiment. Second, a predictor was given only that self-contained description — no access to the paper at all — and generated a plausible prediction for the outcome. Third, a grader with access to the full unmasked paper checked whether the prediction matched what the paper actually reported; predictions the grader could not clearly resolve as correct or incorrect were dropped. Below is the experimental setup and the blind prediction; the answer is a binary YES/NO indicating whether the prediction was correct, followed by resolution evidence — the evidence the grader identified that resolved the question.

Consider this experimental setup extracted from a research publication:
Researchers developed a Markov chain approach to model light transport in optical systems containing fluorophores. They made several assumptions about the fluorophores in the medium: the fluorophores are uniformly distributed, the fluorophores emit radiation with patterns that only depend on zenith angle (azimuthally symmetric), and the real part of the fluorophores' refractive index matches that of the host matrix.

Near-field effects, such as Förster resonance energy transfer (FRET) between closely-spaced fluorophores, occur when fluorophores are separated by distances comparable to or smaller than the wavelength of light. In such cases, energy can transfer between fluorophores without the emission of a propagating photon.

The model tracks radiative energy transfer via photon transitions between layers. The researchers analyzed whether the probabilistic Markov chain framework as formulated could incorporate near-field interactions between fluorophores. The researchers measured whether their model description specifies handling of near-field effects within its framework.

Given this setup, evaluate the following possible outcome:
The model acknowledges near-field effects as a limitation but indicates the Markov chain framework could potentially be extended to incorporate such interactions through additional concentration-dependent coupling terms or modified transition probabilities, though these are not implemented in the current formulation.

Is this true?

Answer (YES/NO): NO